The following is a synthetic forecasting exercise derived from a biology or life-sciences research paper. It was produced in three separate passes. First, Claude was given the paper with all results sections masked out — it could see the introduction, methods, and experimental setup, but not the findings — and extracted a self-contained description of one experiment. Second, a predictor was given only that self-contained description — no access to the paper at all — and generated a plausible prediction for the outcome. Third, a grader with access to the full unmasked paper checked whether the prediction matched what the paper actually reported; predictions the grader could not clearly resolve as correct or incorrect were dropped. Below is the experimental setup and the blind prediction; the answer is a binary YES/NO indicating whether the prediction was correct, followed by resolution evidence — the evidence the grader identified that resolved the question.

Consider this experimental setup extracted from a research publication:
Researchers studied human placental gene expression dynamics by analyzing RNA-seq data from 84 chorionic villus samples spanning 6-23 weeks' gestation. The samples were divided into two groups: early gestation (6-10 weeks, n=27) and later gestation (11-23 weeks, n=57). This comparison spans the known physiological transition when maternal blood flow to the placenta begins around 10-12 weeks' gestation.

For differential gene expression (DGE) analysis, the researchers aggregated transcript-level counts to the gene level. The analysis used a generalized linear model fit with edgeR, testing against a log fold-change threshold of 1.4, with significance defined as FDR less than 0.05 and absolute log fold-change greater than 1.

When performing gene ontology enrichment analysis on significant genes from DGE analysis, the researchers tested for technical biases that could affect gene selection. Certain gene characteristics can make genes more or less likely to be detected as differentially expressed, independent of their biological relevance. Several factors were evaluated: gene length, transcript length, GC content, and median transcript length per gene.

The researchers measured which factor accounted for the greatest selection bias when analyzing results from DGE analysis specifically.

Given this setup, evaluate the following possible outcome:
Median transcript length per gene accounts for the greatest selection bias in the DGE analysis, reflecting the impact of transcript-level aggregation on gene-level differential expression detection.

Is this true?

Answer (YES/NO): NO